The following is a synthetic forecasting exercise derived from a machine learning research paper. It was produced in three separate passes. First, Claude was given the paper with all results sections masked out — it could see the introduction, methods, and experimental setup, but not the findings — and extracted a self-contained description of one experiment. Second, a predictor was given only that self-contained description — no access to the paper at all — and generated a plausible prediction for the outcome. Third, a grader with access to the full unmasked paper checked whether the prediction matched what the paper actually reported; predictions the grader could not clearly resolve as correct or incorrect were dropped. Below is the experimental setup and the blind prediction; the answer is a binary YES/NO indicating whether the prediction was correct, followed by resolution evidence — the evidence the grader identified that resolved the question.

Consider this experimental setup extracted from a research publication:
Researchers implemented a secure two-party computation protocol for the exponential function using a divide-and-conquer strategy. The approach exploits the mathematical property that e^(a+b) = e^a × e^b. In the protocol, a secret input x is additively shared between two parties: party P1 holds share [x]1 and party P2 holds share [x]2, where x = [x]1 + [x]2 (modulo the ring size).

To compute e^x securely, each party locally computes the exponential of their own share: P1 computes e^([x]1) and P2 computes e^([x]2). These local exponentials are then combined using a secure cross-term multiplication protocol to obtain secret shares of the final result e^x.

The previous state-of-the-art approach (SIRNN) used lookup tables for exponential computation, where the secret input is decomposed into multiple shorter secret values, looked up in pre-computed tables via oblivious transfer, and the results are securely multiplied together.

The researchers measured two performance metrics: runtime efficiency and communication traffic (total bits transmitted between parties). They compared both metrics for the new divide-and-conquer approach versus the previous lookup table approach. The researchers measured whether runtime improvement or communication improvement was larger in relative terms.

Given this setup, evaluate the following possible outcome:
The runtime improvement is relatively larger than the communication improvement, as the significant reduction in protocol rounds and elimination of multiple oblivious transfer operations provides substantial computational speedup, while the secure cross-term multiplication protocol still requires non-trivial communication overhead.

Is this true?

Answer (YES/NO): YES